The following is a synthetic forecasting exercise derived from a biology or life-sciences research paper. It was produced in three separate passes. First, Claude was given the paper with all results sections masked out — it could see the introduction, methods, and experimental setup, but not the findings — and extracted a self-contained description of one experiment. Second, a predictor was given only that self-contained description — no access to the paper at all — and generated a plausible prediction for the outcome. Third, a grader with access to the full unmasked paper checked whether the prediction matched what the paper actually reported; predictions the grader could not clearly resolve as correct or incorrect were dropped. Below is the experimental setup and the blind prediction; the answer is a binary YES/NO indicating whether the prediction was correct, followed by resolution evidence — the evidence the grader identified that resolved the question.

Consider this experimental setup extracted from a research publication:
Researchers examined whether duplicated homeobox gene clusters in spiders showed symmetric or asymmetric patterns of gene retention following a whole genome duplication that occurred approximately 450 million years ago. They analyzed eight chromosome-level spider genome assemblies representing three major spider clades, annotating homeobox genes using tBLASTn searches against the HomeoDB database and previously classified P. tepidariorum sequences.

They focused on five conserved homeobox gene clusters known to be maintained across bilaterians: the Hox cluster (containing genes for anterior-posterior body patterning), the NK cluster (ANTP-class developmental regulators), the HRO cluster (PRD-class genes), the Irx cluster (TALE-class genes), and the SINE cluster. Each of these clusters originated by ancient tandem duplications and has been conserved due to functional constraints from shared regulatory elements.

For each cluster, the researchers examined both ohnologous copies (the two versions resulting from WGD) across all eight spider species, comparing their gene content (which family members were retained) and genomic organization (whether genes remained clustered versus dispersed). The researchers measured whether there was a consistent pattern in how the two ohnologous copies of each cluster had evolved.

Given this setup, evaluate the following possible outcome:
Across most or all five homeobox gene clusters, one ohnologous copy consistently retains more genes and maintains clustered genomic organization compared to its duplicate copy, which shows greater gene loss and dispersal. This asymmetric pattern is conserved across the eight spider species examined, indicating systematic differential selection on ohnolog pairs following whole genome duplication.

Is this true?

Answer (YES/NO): YES